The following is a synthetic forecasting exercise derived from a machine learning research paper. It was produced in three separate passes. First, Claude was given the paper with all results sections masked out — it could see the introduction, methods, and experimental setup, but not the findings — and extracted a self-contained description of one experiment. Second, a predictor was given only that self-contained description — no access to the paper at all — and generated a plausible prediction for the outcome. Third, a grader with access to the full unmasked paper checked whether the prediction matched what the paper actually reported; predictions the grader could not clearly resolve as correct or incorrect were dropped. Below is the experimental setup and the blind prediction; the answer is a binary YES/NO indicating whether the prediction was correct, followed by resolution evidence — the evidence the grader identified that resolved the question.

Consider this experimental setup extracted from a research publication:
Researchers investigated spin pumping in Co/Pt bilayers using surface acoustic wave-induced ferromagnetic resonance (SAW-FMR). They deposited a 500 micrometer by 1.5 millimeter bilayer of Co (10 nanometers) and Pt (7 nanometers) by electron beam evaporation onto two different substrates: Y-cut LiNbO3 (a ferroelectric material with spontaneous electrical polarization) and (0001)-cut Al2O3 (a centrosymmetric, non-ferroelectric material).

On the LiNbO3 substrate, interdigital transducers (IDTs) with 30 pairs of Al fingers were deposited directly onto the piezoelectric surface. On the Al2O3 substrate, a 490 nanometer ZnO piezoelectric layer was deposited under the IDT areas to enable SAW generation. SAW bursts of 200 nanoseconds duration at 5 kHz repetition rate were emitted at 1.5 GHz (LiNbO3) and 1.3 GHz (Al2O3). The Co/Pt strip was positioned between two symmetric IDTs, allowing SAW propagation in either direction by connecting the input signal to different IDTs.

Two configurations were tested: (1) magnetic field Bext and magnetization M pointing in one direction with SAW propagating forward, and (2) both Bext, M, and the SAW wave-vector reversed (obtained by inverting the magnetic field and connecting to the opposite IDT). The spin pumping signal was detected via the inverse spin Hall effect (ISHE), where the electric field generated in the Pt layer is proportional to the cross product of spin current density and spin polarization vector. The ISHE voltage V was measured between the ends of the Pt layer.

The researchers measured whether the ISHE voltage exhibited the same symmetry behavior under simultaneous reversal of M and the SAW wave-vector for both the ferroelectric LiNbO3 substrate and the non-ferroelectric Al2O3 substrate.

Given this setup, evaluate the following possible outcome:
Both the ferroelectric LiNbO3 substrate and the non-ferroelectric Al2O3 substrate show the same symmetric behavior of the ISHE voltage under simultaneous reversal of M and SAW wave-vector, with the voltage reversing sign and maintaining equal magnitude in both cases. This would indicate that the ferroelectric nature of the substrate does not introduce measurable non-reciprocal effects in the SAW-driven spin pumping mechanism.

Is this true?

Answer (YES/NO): NO